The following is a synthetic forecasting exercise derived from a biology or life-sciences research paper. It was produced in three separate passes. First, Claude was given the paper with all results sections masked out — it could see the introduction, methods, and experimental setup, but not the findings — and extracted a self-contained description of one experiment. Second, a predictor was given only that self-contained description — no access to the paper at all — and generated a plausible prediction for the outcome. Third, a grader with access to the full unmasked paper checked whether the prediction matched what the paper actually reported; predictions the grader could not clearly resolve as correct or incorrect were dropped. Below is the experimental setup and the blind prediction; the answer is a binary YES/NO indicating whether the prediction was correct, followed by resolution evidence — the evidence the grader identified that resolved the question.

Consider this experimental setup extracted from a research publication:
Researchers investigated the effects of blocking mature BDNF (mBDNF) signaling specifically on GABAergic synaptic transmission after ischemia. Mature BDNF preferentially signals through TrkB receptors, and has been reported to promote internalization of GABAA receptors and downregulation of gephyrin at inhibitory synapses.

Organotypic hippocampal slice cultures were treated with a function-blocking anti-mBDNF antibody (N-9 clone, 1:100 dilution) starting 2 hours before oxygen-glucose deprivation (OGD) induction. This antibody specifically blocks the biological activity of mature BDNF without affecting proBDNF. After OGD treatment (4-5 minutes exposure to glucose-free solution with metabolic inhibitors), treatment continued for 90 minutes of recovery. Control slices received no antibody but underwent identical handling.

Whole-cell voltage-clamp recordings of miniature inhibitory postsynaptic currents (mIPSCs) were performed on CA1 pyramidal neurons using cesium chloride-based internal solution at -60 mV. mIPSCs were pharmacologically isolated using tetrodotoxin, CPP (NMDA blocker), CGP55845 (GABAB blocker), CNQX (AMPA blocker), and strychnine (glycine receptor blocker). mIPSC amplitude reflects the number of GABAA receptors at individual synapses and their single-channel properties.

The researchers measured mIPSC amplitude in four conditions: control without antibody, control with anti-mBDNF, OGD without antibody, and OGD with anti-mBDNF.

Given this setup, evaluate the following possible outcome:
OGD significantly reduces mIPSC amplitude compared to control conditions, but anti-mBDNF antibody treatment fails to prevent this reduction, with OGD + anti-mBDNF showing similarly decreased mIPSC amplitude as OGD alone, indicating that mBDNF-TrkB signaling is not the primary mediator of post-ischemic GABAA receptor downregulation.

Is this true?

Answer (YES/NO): NO